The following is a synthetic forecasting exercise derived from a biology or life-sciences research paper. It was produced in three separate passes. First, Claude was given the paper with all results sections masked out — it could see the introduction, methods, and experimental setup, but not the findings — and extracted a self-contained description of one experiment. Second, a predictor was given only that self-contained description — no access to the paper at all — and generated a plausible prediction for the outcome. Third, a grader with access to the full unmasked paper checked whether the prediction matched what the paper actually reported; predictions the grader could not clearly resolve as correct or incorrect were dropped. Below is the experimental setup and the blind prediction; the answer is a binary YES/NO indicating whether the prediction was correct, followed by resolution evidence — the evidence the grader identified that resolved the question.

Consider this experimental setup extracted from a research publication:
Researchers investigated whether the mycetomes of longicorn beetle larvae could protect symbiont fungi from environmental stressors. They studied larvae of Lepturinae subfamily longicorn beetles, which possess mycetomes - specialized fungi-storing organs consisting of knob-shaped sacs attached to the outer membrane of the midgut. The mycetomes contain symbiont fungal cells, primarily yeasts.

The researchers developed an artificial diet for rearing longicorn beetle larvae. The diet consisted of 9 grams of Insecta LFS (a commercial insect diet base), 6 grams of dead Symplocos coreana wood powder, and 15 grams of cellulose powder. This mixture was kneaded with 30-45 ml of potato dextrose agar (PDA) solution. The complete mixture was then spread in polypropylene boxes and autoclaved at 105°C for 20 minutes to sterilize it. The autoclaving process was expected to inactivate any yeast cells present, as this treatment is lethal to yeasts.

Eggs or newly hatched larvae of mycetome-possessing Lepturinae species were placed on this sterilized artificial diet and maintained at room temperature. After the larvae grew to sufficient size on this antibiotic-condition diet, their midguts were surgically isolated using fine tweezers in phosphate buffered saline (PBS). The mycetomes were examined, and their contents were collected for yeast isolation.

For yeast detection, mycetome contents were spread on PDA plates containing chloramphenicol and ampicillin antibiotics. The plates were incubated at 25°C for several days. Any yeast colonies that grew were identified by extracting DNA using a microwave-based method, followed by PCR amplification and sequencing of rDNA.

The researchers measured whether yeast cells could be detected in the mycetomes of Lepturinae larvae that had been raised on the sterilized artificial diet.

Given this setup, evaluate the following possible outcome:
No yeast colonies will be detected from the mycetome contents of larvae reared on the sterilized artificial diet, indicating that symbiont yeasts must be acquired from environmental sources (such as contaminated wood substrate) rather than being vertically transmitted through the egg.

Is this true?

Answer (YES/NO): YES